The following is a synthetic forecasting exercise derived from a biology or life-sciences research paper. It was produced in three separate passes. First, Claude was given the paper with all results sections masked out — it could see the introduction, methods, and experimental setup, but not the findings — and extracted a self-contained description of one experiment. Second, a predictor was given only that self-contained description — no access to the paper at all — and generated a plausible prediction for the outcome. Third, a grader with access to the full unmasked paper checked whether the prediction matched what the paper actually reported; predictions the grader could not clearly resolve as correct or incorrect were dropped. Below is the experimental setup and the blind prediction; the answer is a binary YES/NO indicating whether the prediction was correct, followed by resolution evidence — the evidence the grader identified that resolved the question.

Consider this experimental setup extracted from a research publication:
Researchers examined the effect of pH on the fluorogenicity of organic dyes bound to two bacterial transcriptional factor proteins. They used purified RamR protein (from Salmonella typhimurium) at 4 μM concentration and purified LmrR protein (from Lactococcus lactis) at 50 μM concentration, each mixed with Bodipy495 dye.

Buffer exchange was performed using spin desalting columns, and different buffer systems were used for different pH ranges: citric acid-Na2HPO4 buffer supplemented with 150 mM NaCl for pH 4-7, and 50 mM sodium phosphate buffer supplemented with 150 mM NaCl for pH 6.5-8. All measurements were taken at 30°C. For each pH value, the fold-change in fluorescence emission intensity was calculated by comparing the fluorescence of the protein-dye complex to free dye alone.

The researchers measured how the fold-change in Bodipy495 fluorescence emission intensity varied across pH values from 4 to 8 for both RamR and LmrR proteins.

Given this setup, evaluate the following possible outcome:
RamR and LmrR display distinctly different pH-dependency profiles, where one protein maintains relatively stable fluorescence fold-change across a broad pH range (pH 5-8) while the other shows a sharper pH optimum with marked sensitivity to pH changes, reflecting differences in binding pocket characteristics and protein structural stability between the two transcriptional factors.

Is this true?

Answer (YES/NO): NO